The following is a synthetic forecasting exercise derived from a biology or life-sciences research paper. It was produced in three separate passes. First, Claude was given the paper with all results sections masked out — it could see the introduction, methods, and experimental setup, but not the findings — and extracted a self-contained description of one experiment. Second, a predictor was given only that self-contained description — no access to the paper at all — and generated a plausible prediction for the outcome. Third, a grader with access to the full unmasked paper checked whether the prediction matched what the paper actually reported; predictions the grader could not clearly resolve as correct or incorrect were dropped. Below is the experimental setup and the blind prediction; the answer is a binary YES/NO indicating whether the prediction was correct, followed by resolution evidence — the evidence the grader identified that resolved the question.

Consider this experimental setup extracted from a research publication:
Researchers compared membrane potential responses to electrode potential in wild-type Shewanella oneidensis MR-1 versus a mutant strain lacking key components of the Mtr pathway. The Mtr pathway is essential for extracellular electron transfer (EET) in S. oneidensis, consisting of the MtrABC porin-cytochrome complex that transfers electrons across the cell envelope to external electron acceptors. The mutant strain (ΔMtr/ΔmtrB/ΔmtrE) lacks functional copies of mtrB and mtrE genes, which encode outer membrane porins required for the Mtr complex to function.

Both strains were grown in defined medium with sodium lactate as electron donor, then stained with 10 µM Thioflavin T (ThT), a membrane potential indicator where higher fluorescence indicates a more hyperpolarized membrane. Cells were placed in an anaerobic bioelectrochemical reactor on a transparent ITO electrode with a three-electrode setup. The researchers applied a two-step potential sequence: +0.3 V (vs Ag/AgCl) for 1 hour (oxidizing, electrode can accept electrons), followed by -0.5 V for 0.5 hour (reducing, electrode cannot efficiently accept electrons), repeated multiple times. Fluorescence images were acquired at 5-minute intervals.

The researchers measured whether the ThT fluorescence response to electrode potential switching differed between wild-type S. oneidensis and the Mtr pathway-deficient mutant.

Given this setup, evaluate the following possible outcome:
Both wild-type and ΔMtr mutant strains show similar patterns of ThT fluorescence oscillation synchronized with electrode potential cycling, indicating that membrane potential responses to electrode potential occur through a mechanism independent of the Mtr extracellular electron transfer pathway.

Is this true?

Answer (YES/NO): NO